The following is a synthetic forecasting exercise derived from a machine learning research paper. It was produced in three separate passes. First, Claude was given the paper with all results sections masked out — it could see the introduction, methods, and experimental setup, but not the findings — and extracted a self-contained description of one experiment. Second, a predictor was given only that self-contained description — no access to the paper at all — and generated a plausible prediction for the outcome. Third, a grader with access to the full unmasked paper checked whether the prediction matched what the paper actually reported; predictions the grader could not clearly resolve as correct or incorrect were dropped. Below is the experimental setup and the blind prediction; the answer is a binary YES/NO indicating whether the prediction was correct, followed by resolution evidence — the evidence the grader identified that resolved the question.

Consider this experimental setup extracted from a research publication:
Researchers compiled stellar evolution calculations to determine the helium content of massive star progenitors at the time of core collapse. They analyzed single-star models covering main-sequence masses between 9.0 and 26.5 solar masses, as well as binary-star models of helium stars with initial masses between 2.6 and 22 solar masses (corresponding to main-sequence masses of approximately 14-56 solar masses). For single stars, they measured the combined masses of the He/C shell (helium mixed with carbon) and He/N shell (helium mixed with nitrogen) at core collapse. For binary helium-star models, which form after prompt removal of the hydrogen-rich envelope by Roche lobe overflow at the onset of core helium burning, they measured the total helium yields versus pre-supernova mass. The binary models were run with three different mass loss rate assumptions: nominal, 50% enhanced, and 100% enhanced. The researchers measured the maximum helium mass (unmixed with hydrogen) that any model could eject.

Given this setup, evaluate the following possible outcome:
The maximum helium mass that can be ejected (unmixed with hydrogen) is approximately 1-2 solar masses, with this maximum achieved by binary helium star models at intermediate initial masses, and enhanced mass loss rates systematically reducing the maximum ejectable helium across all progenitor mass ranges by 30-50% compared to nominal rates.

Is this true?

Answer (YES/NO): NO